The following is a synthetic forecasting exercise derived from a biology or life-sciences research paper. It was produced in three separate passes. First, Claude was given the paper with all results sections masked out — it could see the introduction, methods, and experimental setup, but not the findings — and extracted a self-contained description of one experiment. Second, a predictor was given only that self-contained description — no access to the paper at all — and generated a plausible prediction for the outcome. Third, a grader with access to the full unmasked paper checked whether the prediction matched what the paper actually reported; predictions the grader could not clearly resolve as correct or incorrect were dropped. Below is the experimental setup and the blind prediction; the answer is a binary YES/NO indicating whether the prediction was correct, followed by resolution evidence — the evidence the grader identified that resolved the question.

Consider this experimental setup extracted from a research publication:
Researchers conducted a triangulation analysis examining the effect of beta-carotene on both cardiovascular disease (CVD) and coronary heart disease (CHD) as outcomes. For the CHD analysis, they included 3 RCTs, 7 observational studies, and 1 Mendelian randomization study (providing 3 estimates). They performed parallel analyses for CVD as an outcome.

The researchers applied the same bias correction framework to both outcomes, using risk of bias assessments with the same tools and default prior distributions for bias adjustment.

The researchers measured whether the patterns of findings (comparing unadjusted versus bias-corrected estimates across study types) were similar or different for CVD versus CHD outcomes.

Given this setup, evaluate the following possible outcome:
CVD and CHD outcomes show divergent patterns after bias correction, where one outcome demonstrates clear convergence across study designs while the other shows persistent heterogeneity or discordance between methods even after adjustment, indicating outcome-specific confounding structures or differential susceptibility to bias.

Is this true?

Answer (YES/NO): NO